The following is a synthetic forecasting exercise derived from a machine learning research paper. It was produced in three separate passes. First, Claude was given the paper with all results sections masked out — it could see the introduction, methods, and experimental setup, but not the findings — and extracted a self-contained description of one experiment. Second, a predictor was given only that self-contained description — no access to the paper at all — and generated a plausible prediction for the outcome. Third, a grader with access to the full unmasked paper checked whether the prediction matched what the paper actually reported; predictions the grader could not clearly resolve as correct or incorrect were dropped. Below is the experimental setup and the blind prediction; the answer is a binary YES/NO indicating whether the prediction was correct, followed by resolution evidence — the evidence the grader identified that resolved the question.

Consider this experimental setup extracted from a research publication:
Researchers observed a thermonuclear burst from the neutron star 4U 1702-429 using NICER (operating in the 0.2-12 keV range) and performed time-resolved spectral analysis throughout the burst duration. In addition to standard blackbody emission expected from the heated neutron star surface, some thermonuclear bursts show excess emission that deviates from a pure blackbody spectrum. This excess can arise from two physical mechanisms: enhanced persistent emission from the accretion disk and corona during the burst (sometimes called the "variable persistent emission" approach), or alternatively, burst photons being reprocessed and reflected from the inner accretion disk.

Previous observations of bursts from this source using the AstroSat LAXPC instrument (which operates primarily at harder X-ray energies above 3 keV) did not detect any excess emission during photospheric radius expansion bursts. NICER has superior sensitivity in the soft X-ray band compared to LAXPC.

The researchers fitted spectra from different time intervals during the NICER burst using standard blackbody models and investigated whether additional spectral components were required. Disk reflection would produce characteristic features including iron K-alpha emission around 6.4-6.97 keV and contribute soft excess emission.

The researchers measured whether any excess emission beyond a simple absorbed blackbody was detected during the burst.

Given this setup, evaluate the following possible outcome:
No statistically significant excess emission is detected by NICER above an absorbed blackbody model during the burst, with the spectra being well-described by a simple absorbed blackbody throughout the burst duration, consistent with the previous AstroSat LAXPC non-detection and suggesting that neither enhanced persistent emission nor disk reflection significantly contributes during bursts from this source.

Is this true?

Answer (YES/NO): NO